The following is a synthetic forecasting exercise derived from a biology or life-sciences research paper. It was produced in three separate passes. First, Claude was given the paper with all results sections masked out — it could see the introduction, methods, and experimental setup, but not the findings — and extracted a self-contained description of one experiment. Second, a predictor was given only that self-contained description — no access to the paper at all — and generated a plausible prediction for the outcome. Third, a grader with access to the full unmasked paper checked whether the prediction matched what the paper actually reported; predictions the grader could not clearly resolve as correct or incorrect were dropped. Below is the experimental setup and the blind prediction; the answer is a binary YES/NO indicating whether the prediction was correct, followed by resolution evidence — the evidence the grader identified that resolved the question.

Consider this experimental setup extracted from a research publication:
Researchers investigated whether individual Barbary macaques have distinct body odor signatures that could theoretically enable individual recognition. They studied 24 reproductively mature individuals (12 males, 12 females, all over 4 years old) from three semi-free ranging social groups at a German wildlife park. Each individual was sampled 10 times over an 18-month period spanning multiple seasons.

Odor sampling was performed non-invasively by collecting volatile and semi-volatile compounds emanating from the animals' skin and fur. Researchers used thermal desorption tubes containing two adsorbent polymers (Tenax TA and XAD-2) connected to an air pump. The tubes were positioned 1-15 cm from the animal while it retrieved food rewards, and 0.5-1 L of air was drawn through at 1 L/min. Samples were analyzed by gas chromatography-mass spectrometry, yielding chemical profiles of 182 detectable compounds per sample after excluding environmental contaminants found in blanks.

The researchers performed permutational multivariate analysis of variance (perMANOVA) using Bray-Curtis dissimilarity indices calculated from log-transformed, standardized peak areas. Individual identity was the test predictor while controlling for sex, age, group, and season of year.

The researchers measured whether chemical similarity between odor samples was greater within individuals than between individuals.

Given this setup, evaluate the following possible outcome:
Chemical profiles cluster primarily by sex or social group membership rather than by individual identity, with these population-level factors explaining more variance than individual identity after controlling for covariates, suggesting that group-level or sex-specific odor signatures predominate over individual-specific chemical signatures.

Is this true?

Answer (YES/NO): NO